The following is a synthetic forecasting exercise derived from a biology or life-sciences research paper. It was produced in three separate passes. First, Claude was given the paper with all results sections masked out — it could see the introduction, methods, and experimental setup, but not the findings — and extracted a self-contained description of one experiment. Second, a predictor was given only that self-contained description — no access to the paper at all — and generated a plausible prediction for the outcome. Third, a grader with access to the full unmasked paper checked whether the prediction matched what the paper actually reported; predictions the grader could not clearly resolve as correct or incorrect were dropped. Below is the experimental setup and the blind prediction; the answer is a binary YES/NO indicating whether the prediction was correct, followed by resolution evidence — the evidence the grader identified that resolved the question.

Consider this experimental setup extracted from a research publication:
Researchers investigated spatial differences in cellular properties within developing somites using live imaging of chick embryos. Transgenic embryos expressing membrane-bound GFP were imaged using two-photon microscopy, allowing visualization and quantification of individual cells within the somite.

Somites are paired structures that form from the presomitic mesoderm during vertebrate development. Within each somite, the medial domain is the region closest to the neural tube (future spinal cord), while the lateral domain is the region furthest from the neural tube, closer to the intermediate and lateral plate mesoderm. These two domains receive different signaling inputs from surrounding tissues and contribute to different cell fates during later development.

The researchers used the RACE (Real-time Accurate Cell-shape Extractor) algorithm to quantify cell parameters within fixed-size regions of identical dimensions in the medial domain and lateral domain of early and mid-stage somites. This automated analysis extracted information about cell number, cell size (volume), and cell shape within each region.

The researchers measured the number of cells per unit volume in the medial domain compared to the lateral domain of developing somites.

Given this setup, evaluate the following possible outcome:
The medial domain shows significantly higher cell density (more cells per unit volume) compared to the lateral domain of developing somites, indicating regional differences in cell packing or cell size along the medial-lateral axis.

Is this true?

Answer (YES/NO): NO